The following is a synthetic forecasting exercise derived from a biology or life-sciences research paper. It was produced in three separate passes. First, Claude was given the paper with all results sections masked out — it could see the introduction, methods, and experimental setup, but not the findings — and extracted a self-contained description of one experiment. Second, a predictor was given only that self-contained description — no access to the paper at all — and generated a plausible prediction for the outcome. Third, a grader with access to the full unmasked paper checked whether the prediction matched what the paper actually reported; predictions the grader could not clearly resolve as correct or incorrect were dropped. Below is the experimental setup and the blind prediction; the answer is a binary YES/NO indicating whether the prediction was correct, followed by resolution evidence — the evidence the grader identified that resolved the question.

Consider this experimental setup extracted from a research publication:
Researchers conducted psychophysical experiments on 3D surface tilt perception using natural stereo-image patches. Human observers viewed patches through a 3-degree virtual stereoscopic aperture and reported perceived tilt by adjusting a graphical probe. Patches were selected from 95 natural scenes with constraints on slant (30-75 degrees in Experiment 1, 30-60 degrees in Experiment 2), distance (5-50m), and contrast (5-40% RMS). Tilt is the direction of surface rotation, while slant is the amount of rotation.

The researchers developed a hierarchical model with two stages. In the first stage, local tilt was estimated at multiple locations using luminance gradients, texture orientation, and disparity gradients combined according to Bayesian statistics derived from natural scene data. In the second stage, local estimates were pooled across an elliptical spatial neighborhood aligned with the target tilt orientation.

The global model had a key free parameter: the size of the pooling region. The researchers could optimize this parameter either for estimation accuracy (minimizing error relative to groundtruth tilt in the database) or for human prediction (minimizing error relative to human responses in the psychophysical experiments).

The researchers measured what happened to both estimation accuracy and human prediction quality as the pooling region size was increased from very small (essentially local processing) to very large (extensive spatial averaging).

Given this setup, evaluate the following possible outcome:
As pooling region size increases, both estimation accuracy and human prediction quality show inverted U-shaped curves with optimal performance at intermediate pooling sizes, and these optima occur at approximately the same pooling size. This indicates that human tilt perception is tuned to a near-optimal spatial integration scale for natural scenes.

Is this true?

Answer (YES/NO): YES